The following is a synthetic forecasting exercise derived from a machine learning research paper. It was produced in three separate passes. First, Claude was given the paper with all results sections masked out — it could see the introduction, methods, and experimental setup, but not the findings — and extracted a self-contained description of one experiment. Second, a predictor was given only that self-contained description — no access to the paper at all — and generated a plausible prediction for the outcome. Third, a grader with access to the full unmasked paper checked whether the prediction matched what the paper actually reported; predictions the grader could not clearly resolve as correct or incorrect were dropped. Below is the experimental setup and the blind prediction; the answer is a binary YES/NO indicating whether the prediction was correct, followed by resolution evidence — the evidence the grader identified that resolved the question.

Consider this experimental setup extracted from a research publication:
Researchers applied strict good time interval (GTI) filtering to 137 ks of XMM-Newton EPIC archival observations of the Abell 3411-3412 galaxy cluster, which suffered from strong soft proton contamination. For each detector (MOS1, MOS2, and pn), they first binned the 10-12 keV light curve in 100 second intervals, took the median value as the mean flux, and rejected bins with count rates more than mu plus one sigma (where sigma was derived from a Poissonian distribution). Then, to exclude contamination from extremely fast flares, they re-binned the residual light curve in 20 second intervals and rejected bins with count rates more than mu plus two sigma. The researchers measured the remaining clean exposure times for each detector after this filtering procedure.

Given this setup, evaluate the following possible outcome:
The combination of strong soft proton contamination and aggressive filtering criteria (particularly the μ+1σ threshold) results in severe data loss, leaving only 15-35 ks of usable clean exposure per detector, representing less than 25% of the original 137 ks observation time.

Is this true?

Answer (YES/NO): NO